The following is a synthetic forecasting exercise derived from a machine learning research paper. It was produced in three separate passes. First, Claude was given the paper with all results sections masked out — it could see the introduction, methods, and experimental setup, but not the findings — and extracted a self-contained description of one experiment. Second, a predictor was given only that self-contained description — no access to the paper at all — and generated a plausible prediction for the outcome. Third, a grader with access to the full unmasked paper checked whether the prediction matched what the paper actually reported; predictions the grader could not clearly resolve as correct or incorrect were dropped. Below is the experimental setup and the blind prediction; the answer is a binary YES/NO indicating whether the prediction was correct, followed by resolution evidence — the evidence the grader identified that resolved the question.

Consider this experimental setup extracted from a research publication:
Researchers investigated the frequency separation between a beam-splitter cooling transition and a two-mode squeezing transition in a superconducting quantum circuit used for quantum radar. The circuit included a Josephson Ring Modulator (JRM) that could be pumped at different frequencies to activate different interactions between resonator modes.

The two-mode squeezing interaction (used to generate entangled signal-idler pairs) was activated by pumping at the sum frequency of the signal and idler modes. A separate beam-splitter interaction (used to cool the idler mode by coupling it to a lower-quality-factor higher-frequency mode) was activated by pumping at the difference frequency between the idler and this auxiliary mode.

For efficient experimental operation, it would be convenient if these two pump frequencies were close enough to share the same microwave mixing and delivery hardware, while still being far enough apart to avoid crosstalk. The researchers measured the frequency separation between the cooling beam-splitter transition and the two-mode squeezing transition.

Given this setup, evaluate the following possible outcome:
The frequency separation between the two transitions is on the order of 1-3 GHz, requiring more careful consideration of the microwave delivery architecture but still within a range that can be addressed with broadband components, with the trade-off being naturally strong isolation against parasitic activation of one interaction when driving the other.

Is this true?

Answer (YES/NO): NO